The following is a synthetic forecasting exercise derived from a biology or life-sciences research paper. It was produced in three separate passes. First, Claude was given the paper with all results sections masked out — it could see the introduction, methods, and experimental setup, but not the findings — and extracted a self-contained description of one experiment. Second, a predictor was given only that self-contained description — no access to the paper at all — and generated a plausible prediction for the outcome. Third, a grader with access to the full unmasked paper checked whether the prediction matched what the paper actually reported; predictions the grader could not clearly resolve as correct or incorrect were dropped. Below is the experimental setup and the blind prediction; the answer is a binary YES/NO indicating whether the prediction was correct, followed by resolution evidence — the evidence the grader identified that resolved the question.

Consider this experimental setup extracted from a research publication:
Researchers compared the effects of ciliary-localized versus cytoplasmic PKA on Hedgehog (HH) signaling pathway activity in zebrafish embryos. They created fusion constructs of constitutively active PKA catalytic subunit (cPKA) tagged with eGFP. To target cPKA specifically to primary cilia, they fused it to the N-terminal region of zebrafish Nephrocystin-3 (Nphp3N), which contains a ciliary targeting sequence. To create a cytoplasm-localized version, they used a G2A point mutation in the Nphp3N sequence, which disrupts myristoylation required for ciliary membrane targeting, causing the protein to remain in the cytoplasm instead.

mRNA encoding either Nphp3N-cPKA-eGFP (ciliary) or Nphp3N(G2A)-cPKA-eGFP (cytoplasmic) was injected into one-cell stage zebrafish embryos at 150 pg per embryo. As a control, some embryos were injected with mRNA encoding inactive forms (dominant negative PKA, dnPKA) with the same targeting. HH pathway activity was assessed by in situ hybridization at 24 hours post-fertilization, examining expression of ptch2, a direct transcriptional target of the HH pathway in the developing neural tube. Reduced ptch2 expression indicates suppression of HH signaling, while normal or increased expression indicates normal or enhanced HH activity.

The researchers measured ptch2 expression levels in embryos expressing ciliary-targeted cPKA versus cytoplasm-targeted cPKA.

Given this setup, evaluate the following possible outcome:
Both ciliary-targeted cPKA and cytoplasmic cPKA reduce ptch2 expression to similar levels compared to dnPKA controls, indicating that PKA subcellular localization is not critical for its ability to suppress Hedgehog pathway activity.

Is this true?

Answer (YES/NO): NO